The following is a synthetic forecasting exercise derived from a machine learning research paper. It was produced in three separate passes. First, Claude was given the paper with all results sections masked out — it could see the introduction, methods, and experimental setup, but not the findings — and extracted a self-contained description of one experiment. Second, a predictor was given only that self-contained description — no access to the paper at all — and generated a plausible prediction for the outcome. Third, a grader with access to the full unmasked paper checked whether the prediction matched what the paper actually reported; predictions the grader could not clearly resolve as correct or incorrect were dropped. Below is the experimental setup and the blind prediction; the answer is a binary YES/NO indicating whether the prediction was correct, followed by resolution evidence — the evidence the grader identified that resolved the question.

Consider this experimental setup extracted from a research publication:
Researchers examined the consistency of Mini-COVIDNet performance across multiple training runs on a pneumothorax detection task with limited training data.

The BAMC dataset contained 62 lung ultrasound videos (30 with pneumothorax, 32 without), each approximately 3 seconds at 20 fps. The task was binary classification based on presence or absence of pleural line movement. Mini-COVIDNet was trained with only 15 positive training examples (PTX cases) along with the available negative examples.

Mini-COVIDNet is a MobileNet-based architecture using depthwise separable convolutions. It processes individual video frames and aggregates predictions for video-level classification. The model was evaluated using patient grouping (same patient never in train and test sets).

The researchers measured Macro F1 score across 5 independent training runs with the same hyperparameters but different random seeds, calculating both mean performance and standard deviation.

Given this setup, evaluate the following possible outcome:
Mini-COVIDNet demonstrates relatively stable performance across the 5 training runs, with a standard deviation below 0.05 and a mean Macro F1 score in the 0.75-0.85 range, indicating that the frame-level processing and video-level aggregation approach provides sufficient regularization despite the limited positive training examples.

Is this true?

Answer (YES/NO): NO